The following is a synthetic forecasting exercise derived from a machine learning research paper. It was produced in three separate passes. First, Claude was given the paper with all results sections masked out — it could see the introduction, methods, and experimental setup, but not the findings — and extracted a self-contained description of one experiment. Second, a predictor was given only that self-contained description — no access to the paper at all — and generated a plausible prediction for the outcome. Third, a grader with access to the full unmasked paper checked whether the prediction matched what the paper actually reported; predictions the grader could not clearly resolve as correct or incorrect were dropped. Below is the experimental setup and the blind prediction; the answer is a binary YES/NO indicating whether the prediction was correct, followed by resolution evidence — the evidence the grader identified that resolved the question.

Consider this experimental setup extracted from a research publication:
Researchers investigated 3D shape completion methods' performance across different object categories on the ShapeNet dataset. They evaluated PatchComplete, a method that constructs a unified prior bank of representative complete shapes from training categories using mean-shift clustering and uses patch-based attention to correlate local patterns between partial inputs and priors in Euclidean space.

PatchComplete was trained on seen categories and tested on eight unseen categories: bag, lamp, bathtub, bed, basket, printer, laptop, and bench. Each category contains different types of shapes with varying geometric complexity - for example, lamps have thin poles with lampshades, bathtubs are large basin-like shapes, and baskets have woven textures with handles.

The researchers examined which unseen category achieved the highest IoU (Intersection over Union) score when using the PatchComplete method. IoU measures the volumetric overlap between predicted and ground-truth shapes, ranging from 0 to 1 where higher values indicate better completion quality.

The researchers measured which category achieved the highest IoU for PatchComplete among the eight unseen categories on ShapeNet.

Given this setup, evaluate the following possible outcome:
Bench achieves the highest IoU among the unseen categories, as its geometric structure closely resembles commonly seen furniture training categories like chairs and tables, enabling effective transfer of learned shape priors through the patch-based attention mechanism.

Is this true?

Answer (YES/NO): NO